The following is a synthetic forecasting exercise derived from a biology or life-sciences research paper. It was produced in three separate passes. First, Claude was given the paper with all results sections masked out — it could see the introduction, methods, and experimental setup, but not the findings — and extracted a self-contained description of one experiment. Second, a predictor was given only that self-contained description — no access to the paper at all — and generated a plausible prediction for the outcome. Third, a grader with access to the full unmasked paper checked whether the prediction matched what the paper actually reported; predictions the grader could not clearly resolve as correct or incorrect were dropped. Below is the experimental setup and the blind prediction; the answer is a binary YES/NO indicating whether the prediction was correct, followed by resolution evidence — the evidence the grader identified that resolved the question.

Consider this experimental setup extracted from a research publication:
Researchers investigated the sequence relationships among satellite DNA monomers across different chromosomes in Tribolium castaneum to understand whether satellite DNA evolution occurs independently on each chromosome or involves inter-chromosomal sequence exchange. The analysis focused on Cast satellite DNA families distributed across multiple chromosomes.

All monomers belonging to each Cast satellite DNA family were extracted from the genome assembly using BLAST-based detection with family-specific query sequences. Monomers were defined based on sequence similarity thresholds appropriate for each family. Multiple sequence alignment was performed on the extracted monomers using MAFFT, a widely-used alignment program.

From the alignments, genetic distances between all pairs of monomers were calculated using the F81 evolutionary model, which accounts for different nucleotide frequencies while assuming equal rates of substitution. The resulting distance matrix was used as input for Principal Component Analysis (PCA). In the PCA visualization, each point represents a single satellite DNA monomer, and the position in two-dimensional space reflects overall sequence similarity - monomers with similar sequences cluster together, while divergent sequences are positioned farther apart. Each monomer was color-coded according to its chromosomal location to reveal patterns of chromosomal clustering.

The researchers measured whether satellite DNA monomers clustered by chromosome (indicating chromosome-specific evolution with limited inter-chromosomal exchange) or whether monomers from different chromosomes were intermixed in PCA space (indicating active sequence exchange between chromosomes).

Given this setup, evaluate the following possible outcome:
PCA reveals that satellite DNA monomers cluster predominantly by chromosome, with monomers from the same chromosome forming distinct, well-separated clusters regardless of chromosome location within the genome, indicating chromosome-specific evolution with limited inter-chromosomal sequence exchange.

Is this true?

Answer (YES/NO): NO